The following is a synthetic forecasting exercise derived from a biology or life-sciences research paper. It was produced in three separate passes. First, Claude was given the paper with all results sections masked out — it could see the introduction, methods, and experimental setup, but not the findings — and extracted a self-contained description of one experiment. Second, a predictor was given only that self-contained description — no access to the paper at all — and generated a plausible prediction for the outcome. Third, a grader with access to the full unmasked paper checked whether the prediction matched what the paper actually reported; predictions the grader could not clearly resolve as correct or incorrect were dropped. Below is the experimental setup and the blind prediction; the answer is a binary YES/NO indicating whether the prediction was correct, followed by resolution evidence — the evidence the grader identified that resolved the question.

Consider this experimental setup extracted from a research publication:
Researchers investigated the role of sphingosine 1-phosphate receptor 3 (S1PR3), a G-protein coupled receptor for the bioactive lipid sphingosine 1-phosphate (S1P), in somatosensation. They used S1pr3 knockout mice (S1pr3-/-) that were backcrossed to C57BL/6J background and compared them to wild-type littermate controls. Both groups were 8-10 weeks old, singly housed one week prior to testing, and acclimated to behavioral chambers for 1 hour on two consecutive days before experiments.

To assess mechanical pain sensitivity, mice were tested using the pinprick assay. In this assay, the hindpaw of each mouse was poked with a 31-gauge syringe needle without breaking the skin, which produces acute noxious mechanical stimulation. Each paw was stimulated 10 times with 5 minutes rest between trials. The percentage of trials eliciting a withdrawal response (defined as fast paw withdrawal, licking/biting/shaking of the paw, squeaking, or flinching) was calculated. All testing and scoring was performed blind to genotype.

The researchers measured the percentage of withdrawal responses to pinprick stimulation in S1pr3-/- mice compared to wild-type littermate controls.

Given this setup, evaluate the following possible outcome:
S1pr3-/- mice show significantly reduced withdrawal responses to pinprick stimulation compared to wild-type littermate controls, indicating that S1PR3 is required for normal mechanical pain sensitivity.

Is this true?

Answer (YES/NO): YES